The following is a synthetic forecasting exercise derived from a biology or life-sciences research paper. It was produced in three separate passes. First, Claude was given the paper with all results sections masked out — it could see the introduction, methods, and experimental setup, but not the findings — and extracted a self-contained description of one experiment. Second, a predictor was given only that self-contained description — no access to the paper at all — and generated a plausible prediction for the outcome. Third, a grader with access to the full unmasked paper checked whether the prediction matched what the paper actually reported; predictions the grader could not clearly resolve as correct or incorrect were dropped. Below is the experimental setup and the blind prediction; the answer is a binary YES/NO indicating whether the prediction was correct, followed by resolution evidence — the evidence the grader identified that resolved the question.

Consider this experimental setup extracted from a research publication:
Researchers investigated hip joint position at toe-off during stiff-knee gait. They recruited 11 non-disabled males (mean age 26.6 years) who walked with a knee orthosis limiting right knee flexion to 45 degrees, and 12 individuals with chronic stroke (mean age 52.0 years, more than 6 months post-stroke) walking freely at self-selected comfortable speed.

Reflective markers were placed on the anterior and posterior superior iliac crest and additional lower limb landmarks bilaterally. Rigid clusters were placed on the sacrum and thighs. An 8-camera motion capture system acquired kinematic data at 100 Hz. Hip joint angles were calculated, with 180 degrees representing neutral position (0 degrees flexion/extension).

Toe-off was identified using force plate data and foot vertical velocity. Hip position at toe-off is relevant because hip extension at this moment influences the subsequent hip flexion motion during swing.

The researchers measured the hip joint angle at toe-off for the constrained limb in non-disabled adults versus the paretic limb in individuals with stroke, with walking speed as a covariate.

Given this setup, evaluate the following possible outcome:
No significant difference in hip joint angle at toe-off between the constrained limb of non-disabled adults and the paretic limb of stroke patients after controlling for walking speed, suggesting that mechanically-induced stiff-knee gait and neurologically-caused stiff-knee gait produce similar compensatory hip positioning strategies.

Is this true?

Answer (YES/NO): YES